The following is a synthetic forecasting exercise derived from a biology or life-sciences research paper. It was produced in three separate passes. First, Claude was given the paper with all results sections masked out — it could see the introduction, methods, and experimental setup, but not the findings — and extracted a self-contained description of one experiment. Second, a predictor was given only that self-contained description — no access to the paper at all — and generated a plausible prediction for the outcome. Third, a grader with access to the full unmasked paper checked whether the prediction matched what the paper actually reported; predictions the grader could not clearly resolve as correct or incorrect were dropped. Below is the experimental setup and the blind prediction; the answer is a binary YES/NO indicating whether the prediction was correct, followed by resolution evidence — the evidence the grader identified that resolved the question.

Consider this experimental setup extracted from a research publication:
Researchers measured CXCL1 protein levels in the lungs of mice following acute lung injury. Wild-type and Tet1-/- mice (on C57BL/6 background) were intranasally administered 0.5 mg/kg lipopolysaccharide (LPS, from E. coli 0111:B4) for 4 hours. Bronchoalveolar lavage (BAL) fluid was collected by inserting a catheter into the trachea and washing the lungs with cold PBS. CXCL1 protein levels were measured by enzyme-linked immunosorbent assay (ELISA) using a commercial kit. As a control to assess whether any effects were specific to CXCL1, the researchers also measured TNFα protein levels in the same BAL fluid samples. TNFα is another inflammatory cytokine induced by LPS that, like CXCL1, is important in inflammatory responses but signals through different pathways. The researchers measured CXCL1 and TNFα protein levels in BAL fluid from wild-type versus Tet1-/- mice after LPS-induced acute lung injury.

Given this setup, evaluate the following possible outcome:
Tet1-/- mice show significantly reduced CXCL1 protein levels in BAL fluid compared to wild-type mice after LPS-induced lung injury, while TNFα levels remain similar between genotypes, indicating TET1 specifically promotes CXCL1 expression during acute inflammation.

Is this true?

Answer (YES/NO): NO